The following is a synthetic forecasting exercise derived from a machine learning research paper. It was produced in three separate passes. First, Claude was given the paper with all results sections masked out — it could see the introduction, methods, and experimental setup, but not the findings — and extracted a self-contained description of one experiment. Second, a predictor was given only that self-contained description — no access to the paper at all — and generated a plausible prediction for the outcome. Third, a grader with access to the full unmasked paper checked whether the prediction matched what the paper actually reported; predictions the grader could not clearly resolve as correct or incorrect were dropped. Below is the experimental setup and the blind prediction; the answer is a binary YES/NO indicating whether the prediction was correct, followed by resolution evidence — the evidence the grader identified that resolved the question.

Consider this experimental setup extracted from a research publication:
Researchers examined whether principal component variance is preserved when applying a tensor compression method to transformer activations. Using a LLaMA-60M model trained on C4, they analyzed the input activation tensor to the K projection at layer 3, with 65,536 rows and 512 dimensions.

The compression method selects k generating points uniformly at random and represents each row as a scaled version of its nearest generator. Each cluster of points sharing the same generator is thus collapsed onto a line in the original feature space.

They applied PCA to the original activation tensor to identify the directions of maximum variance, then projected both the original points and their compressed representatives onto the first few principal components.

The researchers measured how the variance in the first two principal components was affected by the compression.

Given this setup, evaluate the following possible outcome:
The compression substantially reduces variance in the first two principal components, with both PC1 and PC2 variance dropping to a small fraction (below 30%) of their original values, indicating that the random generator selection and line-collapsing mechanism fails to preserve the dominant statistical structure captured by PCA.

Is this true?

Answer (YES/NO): NO